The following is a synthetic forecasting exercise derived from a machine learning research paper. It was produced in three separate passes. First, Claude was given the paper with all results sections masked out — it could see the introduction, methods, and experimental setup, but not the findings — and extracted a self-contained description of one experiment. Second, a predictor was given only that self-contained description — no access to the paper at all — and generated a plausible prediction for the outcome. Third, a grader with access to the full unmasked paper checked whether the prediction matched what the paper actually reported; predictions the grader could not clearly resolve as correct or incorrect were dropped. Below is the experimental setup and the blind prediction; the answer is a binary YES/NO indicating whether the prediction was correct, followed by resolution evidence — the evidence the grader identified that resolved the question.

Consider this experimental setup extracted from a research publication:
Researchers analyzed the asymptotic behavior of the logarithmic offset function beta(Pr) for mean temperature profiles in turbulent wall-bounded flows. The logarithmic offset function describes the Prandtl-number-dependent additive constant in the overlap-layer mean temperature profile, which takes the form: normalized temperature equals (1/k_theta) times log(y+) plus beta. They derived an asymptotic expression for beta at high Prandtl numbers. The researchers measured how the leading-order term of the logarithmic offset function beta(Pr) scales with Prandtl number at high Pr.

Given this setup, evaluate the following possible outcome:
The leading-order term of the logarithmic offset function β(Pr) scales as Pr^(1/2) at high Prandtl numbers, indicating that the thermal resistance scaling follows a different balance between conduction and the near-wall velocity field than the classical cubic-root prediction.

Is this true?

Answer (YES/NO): NO